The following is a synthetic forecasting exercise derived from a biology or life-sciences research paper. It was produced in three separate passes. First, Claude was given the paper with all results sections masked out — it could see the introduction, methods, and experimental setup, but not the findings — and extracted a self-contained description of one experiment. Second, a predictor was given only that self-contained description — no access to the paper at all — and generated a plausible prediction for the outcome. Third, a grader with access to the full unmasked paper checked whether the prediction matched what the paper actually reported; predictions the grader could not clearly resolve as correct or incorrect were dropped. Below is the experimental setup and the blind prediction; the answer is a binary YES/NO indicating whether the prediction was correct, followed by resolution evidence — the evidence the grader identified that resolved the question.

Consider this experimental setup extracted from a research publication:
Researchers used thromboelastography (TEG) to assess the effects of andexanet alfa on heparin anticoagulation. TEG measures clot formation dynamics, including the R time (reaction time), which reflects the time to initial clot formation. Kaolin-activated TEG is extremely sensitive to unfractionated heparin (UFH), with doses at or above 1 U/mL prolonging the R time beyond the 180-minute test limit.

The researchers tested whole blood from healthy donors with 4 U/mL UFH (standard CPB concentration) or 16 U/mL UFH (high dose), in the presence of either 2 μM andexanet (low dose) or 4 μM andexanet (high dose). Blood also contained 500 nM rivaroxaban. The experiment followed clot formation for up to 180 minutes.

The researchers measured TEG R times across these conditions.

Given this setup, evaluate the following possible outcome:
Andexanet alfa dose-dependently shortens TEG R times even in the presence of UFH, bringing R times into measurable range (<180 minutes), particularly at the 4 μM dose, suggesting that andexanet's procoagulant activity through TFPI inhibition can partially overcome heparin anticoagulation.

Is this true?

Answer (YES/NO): NO